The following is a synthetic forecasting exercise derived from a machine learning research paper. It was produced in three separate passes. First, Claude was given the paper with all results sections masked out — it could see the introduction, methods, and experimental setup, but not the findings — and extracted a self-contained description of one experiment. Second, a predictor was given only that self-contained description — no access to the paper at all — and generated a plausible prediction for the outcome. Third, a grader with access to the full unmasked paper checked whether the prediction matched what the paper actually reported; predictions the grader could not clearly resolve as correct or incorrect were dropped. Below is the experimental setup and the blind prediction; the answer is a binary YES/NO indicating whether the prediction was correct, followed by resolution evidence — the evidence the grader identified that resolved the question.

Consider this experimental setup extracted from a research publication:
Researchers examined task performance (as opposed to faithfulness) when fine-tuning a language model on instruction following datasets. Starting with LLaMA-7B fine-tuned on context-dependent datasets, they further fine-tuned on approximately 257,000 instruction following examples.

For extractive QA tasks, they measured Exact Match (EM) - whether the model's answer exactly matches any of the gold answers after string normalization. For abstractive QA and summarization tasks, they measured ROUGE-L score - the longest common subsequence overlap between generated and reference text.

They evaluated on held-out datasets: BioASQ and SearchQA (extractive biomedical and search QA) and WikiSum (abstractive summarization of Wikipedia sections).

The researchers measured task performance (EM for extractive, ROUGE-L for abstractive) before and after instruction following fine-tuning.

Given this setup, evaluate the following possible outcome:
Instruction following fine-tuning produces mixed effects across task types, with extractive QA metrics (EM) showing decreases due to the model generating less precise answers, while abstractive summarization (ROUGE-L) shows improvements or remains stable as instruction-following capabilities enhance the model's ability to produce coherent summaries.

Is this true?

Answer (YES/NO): NO